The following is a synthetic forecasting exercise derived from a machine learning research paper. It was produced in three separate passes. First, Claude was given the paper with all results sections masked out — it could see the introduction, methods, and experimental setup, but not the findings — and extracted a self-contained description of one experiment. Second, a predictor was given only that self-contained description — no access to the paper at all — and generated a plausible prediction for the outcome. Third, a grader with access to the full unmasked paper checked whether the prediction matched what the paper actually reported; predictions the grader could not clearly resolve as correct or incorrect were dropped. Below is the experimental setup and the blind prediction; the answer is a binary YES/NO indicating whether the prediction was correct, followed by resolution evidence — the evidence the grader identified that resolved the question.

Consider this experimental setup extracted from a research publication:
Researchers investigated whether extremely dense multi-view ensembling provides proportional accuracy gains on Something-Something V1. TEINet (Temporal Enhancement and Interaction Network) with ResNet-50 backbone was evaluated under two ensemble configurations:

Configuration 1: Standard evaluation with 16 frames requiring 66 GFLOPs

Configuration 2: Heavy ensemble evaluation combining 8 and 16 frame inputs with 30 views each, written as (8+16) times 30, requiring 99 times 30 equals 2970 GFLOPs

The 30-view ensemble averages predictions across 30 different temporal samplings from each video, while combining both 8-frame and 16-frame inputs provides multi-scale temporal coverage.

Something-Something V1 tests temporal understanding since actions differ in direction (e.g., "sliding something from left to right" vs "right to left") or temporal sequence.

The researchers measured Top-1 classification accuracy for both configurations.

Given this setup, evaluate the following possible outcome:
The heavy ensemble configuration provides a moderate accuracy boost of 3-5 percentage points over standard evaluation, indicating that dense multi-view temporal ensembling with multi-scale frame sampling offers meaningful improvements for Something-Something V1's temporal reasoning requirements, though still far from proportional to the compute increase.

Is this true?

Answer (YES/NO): NO